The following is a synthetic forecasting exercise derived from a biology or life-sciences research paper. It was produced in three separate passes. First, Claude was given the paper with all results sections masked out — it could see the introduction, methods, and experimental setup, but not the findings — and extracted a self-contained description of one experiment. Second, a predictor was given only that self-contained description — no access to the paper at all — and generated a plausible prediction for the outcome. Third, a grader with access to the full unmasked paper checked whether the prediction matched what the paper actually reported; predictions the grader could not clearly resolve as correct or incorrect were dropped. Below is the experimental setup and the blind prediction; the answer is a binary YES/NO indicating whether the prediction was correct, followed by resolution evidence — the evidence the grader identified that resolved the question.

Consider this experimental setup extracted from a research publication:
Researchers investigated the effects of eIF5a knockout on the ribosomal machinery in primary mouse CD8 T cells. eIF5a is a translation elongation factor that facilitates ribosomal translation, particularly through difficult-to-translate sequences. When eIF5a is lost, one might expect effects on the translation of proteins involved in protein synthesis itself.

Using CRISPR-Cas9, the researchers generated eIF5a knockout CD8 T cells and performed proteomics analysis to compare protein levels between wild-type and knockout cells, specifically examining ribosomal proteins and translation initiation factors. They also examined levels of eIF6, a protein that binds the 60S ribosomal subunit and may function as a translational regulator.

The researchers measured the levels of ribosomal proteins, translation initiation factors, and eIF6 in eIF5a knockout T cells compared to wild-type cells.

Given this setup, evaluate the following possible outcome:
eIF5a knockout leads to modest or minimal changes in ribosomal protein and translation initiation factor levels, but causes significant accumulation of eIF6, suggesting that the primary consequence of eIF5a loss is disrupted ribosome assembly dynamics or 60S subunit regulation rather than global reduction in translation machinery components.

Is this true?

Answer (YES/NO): NO